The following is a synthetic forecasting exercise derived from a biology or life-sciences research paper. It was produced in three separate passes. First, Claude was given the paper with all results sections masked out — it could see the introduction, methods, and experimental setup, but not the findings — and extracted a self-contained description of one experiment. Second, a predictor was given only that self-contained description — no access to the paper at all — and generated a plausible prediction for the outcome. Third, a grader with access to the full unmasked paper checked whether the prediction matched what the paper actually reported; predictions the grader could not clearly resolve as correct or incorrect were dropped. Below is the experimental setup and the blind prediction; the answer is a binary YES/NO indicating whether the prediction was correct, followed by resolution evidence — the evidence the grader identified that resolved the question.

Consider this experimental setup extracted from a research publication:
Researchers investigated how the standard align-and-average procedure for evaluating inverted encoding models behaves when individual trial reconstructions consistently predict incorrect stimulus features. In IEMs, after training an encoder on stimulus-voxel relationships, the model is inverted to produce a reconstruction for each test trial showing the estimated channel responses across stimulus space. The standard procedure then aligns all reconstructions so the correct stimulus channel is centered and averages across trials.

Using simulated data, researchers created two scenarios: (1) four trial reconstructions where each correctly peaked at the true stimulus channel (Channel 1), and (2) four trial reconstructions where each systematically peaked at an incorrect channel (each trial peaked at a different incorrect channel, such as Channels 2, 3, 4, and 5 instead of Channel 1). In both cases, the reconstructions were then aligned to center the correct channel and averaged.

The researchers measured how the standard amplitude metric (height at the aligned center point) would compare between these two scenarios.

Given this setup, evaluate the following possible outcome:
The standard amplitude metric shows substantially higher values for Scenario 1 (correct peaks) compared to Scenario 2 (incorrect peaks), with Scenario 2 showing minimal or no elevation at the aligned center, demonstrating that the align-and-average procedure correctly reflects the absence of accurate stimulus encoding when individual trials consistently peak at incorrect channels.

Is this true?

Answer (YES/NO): NO